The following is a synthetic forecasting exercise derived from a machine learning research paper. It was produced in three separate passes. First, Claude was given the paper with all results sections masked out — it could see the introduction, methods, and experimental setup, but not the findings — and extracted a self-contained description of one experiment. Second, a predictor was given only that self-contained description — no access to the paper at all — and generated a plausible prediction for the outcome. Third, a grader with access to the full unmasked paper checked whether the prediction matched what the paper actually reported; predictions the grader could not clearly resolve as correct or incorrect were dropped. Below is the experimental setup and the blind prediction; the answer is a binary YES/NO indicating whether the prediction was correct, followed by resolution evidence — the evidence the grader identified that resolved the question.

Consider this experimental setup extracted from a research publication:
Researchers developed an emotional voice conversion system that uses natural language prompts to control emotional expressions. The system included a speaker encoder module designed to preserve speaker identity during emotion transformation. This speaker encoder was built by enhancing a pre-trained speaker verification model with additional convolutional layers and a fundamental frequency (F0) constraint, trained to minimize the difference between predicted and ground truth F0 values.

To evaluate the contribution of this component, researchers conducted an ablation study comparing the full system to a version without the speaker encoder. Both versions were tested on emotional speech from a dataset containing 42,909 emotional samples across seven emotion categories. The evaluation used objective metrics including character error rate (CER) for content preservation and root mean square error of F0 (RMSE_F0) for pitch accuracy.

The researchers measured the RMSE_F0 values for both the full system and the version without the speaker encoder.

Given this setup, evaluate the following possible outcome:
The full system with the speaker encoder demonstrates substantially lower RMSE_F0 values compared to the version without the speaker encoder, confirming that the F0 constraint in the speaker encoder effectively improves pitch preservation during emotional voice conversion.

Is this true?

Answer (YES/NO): YES